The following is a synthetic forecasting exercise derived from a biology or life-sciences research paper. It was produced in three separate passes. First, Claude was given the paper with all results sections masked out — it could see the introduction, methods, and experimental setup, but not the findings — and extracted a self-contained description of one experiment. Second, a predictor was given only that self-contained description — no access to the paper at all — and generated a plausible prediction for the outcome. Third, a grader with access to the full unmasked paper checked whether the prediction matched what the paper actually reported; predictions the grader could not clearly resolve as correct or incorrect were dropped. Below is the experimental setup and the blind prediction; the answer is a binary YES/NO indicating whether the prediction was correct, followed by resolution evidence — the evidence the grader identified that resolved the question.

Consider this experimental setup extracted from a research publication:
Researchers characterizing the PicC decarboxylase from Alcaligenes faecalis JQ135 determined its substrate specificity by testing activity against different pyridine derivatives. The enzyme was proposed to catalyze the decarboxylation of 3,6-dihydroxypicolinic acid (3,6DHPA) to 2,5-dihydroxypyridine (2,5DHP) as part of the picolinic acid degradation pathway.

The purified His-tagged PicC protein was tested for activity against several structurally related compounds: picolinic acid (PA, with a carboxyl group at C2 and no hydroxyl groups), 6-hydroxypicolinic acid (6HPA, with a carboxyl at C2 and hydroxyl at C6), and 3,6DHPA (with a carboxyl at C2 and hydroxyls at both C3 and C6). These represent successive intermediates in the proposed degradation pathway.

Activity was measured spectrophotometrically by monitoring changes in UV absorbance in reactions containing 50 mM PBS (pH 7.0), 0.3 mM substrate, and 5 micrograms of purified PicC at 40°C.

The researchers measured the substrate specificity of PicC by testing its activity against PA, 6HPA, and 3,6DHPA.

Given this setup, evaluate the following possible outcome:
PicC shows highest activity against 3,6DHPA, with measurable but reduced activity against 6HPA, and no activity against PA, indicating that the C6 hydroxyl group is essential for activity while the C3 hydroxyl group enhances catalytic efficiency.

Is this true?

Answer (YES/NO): NO